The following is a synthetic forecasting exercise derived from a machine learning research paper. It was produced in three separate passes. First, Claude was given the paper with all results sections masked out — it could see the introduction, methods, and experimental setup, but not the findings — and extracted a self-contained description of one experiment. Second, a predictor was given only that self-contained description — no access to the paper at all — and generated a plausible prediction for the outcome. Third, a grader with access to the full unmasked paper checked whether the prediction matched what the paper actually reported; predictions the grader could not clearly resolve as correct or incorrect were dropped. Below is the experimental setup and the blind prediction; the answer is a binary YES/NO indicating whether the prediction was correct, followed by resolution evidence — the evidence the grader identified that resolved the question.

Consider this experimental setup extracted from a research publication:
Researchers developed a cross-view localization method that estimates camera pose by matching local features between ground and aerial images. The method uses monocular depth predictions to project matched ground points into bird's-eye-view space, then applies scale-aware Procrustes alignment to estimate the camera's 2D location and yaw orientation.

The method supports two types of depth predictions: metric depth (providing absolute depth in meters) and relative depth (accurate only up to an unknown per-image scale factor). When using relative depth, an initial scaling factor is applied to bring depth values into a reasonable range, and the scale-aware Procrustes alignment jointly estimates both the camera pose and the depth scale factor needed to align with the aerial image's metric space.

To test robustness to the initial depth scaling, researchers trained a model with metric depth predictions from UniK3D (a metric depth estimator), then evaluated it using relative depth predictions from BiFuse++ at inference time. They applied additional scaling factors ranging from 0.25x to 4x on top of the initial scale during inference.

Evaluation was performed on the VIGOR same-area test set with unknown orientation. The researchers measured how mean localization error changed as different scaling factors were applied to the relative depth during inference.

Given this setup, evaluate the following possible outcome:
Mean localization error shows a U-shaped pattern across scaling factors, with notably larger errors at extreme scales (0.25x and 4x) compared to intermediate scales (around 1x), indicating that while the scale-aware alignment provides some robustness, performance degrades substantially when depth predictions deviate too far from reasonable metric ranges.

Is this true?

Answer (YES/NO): NO